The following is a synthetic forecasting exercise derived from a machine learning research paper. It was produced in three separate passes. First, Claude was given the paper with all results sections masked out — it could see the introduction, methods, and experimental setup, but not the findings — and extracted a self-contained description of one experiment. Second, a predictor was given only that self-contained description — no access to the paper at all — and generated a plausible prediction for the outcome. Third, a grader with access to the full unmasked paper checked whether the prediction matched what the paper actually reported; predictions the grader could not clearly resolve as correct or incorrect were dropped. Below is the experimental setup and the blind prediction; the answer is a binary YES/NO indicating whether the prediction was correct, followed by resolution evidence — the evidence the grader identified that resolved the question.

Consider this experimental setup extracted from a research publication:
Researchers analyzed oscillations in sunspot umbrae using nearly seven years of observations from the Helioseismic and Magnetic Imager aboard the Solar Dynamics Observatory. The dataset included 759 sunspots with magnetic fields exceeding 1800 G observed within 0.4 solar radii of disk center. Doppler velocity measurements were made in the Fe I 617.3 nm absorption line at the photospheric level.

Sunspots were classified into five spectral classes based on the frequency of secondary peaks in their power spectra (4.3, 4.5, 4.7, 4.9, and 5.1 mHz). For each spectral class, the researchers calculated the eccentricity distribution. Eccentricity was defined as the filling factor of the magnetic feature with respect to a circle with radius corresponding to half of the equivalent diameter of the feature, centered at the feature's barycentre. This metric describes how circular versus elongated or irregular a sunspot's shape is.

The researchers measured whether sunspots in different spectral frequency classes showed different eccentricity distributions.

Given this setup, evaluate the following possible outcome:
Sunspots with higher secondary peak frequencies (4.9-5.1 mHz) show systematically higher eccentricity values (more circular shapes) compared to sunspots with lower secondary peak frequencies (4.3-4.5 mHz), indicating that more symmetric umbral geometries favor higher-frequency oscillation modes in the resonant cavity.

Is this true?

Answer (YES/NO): NO